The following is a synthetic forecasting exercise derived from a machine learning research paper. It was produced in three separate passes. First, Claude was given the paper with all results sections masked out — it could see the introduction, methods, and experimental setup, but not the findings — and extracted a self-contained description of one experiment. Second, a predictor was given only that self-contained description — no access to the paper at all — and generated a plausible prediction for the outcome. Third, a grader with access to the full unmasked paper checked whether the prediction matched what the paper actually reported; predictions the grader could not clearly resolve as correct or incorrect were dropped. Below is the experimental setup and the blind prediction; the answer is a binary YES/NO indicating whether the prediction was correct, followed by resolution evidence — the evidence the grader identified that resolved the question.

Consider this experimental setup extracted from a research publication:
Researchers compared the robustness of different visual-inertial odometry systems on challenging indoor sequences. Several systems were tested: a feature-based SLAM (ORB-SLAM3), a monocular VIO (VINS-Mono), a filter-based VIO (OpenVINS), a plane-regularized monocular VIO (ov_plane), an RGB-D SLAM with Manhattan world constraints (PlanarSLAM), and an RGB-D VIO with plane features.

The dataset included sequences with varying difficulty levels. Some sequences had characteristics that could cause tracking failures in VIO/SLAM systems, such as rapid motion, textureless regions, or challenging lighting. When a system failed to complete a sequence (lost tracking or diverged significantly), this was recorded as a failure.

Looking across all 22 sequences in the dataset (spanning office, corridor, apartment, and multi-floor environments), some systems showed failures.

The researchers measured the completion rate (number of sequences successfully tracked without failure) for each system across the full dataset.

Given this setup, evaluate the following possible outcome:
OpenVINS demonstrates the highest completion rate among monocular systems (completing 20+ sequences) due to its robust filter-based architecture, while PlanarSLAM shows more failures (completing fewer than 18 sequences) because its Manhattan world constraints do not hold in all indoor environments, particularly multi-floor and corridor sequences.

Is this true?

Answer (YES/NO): NO